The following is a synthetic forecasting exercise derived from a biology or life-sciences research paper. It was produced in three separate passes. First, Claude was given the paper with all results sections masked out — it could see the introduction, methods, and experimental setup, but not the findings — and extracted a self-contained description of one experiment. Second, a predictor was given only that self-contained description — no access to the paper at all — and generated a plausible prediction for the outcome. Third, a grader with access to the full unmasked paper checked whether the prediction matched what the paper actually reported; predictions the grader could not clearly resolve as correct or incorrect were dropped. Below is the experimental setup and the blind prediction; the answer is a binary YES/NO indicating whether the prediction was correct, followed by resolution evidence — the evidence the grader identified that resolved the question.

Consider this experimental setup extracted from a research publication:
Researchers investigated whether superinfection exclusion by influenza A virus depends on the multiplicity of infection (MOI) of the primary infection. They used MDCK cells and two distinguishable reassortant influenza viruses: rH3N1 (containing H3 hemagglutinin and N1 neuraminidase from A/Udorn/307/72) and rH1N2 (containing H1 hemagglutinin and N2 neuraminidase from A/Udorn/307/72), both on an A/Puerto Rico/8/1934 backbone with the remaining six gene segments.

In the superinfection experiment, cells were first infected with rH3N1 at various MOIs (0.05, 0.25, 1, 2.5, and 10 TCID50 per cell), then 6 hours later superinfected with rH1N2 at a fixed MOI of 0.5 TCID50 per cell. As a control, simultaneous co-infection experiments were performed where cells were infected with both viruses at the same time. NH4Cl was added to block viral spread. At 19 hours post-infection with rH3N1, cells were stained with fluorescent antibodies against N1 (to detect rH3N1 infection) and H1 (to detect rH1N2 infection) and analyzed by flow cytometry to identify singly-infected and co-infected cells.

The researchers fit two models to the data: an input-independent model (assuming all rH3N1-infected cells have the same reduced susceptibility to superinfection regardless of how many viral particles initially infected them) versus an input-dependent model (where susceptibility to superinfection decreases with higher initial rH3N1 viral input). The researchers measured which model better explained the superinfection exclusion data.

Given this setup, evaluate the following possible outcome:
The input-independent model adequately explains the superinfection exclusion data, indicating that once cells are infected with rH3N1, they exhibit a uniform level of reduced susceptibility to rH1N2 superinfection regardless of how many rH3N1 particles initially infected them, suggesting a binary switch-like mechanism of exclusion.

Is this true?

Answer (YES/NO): NO